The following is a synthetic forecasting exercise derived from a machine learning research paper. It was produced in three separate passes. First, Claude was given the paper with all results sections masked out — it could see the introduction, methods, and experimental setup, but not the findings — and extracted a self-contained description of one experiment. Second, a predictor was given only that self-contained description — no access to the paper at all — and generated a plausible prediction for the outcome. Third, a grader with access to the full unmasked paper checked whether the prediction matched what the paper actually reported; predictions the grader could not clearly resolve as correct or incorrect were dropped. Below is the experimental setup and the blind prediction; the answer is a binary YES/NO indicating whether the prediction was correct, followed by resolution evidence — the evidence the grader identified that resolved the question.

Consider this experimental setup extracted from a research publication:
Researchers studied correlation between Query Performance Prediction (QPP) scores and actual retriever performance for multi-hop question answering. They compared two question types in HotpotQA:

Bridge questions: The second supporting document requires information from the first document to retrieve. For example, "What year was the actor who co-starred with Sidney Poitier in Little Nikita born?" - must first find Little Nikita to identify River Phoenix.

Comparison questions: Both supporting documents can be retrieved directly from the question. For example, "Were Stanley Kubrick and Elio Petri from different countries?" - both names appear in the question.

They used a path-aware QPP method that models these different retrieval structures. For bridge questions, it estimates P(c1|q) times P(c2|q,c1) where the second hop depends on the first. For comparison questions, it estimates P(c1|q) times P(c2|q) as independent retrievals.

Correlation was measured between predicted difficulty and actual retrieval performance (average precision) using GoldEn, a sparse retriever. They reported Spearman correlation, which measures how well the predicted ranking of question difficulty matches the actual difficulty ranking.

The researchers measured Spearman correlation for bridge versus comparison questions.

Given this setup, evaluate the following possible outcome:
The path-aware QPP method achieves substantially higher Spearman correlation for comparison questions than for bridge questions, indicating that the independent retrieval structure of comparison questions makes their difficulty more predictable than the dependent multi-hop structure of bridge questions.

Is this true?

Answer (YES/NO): NO